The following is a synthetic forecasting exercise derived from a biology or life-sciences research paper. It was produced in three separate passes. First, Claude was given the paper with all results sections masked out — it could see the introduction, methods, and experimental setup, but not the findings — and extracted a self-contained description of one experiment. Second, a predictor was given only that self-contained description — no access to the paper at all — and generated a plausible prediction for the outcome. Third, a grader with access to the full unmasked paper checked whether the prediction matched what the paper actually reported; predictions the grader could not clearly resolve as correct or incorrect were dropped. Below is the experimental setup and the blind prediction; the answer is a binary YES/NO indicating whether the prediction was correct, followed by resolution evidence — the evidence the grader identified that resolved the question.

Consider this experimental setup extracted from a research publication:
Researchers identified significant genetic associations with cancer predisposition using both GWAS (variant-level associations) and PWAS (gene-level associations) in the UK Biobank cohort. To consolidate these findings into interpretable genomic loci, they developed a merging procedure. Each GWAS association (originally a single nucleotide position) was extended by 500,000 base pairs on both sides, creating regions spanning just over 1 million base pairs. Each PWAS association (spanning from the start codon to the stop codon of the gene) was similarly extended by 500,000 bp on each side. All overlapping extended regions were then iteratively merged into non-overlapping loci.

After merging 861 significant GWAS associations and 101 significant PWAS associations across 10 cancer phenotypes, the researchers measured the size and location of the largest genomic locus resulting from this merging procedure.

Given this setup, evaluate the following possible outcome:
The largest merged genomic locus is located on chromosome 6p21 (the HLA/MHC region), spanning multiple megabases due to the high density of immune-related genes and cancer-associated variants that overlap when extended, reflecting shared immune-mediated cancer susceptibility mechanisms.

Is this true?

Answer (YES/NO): YES